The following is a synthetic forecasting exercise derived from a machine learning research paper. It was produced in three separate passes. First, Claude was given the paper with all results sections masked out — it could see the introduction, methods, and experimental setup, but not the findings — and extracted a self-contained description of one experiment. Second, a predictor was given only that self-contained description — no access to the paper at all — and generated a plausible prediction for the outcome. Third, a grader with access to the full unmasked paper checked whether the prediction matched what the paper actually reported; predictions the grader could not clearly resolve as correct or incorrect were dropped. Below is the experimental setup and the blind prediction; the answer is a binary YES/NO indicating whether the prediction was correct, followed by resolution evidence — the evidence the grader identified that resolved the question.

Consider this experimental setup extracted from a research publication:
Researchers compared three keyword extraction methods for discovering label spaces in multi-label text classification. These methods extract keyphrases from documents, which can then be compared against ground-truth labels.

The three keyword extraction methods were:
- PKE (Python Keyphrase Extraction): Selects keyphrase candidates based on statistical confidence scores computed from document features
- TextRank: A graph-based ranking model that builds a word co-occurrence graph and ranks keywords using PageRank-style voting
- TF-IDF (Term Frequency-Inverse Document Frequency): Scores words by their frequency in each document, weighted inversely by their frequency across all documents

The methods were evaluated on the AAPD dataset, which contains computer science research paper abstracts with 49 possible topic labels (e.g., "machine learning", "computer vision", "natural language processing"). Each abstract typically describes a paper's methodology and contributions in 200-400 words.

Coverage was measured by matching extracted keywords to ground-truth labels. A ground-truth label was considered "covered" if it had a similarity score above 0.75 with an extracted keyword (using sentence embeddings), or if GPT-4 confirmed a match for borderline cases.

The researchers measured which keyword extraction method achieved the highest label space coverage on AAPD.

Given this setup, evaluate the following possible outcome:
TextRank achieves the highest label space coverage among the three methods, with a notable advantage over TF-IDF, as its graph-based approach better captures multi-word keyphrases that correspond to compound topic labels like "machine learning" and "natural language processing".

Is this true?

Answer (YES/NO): YES